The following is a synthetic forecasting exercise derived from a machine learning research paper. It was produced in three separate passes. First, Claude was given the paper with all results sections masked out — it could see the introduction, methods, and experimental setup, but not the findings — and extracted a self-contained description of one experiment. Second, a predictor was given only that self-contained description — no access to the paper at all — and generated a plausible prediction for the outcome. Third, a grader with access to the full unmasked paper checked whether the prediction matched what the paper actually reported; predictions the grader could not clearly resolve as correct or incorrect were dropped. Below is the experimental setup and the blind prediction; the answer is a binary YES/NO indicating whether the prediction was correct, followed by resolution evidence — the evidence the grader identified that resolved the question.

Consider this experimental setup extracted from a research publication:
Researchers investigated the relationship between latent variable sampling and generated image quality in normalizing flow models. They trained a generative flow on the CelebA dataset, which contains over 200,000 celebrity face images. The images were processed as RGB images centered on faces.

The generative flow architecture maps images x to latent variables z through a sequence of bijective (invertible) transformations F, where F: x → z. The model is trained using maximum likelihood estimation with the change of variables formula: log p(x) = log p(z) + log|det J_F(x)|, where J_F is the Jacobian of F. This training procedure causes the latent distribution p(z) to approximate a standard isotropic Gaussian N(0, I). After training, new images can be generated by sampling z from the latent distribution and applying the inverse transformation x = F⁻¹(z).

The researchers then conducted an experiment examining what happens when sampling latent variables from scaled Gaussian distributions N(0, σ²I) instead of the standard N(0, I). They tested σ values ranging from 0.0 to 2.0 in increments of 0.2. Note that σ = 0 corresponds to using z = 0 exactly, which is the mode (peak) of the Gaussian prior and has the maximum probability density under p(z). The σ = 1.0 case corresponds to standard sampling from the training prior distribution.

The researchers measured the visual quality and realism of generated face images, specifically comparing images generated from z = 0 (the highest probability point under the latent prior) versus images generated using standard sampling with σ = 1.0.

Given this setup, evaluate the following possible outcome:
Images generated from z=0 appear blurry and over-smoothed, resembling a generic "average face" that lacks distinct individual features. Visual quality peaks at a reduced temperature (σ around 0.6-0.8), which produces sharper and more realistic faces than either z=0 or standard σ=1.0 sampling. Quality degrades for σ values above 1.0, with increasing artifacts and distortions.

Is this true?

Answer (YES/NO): NO